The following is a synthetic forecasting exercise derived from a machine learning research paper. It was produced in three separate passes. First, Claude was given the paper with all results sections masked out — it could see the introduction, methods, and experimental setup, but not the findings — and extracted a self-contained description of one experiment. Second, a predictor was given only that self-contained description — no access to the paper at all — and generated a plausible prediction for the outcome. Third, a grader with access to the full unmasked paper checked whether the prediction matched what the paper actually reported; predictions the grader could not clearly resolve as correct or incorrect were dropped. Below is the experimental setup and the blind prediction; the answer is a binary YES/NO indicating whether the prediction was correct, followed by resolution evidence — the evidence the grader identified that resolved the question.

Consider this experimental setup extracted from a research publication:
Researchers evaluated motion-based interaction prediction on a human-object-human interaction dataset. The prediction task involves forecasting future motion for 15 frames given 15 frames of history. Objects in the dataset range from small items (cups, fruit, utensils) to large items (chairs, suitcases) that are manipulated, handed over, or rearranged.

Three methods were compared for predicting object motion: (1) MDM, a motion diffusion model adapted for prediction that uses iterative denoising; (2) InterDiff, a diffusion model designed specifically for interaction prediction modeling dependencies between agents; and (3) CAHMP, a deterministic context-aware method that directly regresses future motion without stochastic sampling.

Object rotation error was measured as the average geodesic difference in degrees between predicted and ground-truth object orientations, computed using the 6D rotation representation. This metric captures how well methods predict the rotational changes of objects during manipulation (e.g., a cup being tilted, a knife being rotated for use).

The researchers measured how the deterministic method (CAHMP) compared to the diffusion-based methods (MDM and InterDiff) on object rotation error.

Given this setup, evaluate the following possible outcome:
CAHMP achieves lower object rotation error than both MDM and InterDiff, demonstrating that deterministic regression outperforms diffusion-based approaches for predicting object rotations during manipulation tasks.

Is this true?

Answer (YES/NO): YES